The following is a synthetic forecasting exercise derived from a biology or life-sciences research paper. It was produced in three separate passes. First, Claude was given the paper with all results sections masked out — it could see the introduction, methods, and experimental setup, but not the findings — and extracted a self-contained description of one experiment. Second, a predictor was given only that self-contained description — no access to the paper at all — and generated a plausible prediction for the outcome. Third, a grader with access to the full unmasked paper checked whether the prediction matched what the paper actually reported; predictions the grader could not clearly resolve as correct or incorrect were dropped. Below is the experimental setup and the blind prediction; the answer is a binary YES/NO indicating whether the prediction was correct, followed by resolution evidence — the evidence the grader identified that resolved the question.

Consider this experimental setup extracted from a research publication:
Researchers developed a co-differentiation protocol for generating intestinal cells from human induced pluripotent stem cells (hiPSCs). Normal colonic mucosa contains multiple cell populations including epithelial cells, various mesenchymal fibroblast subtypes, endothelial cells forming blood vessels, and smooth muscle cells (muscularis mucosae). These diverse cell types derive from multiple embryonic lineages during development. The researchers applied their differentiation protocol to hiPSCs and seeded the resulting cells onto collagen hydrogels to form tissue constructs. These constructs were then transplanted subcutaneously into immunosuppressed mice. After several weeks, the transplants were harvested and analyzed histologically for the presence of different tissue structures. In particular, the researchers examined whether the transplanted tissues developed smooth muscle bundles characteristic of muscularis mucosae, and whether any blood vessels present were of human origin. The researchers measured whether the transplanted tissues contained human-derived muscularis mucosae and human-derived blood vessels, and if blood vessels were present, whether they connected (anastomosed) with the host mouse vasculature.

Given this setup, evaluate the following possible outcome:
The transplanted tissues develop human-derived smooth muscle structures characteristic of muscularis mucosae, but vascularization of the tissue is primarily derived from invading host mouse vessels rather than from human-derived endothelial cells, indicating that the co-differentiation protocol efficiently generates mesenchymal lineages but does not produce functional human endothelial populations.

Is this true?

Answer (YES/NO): NO